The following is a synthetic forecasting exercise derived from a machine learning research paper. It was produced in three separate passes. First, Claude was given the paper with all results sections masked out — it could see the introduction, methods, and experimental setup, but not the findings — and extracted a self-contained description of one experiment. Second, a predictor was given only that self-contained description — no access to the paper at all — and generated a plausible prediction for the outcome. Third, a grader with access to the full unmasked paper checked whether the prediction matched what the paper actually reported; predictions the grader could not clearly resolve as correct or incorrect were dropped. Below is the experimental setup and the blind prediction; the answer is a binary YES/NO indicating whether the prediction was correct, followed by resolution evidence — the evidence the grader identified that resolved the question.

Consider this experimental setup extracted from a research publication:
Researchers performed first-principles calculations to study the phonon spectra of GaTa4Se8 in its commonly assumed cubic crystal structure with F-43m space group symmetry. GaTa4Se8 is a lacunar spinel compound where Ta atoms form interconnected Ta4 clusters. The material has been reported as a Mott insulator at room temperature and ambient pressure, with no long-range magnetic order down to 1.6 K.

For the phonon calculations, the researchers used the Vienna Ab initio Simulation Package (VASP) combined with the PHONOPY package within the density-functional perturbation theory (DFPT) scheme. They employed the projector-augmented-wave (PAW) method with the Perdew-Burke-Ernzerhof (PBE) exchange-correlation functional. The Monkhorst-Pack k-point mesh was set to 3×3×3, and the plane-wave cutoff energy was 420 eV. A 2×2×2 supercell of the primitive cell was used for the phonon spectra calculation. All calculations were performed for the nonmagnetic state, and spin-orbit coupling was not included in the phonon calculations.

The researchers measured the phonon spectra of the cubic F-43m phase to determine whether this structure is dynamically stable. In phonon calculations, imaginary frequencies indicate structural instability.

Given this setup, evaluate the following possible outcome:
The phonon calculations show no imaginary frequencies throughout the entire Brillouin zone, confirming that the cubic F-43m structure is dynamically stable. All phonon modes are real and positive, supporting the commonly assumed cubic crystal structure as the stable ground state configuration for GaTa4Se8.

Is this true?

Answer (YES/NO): NO